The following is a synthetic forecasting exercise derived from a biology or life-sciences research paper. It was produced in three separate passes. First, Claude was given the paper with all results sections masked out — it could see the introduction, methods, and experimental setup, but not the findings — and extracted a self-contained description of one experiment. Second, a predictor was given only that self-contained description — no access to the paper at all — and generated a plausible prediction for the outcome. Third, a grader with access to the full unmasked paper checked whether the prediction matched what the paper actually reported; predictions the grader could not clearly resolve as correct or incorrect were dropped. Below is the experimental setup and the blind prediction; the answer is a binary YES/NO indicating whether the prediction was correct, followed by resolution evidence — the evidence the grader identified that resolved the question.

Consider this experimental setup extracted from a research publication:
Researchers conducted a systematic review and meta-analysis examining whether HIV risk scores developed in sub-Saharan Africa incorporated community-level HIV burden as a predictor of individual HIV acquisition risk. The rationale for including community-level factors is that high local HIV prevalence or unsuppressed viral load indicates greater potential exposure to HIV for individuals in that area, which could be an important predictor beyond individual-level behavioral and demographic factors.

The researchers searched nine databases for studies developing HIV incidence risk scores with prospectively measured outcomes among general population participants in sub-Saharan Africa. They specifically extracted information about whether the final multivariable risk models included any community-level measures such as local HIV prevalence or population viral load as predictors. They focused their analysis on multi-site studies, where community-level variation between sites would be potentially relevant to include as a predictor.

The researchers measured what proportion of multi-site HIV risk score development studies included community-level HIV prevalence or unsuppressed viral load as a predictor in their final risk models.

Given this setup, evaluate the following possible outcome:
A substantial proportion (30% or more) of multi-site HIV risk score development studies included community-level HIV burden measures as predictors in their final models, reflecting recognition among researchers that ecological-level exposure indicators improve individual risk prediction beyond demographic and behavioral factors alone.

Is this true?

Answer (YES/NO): NO